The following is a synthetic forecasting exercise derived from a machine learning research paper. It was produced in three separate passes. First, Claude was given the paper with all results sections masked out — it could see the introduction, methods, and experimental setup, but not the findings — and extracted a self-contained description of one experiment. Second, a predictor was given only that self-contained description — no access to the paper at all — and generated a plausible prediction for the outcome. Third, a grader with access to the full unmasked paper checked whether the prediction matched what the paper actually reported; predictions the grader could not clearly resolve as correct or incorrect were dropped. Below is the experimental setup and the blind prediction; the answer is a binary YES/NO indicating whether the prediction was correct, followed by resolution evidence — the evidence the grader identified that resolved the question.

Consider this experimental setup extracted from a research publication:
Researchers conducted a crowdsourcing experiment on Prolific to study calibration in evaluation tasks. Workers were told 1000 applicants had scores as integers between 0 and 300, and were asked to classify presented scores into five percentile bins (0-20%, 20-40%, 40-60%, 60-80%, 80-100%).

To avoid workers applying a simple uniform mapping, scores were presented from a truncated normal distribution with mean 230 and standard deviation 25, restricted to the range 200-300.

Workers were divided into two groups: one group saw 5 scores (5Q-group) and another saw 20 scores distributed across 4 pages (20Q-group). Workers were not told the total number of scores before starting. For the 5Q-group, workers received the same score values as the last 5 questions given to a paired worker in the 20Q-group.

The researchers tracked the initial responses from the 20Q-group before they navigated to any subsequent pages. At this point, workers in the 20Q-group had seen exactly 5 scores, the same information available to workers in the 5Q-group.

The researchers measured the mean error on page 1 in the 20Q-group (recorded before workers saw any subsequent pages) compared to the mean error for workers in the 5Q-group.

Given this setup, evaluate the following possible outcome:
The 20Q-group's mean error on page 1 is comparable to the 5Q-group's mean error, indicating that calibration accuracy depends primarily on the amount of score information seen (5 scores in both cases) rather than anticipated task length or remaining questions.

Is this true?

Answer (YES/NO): YES